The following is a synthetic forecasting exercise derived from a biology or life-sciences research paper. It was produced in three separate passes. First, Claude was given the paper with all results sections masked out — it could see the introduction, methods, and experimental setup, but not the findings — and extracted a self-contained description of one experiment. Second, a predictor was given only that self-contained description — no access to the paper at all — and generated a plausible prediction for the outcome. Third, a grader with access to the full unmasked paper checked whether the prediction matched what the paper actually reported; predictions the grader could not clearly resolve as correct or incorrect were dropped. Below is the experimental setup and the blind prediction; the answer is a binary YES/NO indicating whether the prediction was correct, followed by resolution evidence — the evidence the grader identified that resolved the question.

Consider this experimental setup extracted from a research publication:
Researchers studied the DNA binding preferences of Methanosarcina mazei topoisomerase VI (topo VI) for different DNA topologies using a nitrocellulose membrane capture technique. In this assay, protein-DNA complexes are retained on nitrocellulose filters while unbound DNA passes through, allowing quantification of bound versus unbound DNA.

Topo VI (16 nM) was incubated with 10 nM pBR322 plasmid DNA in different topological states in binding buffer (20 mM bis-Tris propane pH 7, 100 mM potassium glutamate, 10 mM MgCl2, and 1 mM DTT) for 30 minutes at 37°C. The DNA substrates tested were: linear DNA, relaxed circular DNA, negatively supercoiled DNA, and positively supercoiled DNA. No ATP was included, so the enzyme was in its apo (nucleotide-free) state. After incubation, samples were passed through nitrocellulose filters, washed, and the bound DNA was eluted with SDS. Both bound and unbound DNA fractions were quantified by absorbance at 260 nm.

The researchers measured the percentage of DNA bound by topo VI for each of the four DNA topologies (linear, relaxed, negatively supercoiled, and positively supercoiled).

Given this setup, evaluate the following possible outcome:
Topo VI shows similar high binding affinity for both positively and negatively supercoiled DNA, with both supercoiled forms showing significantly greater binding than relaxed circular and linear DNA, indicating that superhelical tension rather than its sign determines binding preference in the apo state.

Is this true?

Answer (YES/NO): NO